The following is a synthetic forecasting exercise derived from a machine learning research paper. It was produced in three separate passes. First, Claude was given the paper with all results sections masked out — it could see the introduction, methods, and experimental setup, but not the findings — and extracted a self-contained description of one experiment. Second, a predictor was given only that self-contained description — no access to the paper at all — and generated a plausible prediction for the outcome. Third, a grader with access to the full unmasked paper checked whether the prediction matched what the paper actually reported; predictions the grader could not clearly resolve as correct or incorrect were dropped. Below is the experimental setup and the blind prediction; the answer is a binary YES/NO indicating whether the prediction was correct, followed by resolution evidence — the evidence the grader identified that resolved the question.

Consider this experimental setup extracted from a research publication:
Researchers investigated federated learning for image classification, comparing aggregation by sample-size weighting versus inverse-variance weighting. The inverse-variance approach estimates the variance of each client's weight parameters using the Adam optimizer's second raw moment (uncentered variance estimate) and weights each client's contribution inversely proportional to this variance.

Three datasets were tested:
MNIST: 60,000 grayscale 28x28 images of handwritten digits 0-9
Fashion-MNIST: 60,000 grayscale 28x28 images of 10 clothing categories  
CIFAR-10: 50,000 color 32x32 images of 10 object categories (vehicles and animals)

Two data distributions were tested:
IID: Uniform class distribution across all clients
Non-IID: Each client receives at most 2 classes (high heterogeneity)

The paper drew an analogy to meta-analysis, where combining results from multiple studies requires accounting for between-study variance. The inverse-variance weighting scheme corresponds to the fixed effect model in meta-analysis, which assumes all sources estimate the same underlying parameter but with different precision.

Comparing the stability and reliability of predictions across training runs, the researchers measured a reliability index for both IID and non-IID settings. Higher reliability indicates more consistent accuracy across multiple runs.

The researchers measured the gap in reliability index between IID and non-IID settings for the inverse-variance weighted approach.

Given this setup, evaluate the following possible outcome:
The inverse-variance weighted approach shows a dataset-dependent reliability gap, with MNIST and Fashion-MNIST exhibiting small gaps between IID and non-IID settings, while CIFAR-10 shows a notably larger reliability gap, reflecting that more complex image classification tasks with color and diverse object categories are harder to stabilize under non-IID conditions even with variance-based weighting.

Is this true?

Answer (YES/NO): YES